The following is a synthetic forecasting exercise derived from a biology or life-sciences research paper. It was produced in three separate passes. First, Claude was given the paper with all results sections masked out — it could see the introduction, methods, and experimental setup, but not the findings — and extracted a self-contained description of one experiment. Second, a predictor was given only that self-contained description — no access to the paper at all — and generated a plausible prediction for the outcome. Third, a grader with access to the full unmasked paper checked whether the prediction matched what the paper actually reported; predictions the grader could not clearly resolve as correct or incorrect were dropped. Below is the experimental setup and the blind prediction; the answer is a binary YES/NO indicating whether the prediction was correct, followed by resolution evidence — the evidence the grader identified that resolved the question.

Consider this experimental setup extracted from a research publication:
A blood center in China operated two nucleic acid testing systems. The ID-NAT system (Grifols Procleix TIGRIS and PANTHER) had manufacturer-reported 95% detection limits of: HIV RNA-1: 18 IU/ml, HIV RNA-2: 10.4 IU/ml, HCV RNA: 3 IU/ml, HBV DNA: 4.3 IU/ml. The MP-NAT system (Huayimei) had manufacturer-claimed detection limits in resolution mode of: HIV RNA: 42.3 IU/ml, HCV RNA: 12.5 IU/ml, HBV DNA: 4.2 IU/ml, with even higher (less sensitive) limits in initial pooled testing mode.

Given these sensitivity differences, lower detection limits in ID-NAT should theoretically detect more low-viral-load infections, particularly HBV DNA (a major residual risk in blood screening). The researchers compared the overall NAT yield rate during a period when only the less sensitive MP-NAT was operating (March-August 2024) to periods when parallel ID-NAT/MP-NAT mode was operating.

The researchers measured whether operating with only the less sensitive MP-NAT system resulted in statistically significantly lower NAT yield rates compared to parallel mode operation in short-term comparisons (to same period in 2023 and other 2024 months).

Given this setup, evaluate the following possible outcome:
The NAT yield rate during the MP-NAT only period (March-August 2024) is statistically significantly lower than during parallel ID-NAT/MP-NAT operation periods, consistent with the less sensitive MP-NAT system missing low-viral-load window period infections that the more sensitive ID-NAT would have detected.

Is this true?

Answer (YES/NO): NO